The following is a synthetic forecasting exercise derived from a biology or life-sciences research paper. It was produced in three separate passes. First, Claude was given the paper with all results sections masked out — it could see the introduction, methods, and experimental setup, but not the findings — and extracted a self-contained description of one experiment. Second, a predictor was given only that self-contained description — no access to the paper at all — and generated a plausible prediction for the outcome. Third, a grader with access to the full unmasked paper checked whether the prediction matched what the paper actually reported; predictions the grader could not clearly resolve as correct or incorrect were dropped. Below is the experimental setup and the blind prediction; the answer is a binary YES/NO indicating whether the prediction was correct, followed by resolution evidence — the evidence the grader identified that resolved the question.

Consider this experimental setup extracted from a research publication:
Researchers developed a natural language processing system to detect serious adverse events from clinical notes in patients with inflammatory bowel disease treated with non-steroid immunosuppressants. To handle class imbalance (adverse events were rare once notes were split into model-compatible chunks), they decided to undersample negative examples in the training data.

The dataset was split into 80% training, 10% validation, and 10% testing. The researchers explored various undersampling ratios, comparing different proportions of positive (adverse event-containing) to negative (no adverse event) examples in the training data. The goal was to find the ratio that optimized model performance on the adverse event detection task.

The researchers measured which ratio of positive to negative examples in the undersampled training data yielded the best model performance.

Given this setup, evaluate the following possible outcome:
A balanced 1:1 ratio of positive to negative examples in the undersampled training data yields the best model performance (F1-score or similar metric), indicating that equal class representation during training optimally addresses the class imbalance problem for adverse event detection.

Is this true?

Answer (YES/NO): NO